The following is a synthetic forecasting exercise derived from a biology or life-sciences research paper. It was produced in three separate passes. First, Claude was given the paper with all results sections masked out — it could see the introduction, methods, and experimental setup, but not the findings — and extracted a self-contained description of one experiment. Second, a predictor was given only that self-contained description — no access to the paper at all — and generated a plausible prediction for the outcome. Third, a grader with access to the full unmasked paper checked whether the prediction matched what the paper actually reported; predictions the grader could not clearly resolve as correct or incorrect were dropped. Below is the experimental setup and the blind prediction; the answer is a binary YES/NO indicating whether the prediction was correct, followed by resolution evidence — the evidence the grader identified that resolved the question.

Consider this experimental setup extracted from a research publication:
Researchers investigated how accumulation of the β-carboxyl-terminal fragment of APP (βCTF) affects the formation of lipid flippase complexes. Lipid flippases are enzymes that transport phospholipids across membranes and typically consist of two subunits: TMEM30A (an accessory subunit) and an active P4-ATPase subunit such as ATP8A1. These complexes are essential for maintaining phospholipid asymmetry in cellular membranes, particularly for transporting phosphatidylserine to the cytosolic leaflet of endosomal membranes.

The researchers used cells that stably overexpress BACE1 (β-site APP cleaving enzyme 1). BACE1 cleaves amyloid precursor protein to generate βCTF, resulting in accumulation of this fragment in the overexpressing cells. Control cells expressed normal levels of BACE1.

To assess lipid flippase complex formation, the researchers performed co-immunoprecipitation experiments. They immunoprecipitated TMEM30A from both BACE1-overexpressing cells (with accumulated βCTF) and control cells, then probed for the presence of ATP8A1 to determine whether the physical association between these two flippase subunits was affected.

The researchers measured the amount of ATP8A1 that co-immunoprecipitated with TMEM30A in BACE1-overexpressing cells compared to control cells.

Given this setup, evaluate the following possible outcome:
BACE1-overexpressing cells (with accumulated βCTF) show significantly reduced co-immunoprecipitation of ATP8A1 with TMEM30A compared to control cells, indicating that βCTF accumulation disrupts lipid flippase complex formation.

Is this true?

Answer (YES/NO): YES